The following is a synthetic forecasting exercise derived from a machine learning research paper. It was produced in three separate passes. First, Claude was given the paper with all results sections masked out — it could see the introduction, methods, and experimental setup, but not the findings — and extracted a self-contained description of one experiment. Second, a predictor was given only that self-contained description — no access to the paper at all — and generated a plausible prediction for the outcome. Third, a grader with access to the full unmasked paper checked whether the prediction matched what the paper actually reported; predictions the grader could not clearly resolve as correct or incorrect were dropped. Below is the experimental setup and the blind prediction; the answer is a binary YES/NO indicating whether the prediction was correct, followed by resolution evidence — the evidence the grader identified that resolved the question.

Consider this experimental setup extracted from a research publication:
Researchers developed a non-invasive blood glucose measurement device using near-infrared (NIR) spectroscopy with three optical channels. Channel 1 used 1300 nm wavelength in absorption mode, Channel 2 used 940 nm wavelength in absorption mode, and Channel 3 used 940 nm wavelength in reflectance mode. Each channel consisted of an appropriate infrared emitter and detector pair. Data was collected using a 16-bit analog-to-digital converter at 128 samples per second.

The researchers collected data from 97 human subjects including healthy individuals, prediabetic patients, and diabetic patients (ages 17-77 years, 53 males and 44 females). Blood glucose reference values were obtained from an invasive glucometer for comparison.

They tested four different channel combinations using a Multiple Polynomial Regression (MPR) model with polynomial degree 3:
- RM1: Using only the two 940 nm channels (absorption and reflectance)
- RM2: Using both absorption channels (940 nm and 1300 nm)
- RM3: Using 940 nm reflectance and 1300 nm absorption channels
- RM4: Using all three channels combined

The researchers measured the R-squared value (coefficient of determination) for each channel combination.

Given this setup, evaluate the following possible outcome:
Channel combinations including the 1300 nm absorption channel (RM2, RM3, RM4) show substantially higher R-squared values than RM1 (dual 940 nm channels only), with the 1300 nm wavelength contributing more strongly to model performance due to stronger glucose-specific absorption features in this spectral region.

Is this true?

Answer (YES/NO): NO